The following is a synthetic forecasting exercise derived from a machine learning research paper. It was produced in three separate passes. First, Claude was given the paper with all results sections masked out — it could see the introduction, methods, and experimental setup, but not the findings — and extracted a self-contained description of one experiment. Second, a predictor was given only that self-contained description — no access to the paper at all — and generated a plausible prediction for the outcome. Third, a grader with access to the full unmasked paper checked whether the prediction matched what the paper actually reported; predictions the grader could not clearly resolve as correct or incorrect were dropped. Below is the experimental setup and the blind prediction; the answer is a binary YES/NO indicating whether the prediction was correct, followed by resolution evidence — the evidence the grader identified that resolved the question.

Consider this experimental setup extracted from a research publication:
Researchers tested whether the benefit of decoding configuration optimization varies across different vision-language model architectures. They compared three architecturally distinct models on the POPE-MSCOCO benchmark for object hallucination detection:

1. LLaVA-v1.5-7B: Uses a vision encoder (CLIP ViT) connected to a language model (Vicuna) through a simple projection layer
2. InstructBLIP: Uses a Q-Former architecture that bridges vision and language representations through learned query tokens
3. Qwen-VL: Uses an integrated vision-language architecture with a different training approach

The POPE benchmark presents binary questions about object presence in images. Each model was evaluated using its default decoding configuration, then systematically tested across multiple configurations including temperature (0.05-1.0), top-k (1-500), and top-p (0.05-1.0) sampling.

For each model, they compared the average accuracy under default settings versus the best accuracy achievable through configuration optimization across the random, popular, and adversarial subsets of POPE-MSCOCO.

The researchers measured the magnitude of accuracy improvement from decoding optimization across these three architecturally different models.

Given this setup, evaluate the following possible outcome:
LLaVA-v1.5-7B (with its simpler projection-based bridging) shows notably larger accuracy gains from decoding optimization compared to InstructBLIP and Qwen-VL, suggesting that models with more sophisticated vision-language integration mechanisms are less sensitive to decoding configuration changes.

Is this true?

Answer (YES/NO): NO